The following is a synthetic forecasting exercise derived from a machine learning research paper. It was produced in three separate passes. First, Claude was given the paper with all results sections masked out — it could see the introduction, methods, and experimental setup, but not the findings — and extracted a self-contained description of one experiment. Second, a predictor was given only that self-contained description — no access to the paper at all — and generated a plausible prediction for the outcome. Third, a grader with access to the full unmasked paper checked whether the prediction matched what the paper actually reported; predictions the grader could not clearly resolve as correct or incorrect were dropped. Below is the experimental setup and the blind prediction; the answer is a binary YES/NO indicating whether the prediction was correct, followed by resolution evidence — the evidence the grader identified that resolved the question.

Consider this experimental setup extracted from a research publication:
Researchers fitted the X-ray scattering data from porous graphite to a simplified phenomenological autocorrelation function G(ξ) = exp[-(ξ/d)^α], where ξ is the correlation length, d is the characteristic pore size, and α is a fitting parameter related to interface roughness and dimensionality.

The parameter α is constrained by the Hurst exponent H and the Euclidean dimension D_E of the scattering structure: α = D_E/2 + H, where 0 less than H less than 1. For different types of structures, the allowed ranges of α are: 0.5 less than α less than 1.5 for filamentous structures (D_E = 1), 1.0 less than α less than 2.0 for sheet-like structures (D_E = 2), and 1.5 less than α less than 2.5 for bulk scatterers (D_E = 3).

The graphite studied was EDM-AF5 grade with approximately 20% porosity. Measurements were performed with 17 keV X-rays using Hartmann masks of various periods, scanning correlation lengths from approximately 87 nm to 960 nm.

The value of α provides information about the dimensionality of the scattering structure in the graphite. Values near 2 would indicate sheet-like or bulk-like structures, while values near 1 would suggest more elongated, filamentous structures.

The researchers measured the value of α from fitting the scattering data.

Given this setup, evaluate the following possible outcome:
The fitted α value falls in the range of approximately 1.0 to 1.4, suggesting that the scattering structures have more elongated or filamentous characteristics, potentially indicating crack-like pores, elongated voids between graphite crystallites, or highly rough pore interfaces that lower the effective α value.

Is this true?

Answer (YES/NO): NO